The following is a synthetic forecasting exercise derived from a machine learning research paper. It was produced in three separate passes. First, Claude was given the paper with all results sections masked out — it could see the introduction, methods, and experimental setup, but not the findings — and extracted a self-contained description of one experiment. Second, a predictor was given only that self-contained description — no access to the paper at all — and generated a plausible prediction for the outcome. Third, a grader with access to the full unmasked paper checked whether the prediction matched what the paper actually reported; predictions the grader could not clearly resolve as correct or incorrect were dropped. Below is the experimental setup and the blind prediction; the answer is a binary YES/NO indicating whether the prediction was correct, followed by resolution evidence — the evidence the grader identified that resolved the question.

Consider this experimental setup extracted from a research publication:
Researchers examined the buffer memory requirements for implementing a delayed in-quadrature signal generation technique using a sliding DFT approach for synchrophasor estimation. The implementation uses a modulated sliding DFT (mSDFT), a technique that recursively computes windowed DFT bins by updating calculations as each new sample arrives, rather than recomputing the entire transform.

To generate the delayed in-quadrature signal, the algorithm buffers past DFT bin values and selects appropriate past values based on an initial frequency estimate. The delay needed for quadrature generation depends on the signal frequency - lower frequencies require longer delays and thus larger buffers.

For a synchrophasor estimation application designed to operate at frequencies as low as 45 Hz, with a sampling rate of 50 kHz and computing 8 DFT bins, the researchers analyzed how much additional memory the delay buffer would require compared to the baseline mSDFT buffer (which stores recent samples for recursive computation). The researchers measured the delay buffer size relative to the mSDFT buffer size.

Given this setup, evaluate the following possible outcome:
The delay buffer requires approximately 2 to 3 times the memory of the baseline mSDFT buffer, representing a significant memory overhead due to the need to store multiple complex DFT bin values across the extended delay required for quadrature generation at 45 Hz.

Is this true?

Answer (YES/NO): NO